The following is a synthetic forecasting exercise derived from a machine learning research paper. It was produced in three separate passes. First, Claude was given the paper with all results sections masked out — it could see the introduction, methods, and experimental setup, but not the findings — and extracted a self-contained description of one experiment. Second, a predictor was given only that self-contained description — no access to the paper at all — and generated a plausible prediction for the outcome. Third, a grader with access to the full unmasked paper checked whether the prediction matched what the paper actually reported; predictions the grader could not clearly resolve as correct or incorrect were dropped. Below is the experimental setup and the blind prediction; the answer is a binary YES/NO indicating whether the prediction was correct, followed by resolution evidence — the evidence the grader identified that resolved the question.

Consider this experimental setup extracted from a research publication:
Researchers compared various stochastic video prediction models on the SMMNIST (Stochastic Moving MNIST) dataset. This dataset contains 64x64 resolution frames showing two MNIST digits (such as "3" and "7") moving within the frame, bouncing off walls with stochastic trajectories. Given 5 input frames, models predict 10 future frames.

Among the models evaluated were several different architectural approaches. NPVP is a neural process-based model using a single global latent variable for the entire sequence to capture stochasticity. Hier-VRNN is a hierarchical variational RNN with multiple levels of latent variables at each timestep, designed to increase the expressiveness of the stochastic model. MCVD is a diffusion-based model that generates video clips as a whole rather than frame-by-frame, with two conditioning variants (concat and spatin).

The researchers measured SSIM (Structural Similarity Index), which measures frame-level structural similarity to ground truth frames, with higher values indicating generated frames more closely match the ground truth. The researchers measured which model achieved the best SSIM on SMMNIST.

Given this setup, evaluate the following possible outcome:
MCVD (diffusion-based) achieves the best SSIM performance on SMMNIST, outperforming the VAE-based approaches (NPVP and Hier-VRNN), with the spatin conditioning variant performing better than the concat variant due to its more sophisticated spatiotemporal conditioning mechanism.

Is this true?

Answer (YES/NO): NO